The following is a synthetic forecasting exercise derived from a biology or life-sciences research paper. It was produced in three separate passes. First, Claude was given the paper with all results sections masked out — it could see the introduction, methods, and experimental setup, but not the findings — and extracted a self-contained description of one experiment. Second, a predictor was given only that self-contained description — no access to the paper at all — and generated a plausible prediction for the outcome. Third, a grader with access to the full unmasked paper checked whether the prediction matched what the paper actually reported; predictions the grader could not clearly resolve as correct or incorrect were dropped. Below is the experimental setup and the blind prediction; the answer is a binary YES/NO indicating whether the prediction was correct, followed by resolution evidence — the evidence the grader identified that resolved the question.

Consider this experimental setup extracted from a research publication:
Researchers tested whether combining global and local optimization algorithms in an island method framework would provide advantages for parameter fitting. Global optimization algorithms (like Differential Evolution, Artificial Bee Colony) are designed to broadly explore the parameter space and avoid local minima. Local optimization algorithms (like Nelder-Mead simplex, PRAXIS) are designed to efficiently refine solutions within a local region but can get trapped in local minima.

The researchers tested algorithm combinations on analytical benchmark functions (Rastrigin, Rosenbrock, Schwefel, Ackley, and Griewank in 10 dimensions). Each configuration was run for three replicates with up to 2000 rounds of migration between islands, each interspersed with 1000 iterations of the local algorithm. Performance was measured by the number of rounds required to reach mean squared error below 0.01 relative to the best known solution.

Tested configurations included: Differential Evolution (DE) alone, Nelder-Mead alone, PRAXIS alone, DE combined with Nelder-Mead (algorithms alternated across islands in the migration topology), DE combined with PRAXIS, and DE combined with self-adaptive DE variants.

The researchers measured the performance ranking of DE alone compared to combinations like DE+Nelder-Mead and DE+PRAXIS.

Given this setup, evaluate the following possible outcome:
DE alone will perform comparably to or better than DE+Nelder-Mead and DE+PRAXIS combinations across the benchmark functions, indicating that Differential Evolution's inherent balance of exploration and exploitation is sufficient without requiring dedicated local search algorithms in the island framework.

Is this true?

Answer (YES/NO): NO